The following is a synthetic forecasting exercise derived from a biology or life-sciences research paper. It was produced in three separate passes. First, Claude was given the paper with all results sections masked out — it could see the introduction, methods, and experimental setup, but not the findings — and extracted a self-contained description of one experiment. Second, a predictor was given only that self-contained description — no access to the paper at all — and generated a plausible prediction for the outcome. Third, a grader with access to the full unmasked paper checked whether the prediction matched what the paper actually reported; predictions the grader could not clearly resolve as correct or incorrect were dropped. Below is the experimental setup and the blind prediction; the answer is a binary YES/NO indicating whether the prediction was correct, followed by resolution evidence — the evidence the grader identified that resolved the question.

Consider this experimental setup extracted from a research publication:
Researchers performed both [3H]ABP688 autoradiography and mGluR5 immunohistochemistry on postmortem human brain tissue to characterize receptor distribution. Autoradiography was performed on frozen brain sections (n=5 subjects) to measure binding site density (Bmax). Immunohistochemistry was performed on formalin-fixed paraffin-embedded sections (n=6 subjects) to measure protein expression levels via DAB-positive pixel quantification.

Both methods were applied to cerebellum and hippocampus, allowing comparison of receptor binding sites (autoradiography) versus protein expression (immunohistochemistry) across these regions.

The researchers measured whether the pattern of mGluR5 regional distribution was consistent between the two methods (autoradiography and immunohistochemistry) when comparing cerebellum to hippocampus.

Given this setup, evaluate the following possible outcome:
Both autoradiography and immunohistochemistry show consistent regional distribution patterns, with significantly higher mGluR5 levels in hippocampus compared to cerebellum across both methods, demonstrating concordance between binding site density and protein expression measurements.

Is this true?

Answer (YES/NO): NO